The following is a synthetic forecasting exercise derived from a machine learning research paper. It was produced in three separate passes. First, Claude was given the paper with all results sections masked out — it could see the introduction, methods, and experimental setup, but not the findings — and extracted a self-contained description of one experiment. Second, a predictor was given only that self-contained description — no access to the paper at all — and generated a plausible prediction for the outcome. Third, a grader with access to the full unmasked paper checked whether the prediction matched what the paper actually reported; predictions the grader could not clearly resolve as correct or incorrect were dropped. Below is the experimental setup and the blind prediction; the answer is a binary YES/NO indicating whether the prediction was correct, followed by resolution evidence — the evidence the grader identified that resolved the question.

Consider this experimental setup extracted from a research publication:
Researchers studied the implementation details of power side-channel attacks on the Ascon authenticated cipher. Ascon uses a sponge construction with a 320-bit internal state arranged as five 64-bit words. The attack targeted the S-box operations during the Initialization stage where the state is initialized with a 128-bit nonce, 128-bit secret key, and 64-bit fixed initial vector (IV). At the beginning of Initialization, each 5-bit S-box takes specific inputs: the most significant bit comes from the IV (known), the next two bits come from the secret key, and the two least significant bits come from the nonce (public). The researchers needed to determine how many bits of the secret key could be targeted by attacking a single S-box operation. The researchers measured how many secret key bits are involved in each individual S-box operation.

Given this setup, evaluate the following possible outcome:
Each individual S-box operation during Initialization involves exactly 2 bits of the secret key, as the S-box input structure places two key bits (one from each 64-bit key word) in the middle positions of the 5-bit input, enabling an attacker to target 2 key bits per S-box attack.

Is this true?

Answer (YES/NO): YES